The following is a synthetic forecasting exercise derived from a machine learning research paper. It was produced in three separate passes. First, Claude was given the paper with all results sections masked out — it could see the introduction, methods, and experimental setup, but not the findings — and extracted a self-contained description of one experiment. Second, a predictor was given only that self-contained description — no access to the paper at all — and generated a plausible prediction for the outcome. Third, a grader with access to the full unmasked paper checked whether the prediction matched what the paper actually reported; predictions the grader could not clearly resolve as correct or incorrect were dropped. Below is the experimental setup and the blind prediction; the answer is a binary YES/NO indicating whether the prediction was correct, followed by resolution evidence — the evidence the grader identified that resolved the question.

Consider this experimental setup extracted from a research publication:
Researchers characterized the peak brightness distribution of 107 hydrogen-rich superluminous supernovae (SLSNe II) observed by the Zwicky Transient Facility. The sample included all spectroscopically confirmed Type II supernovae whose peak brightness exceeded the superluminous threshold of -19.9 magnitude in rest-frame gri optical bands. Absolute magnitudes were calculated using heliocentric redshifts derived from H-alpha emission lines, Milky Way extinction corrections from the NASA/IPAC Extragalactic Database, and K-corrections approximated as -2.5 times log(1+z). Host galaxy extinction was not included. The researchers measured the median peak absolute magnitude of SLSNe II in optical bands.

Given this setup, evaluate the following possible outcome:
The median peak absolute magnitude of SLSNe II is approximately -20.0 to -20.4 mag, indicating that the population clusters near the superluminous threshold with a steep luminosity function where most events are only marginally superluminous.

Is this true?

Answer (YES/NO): YES